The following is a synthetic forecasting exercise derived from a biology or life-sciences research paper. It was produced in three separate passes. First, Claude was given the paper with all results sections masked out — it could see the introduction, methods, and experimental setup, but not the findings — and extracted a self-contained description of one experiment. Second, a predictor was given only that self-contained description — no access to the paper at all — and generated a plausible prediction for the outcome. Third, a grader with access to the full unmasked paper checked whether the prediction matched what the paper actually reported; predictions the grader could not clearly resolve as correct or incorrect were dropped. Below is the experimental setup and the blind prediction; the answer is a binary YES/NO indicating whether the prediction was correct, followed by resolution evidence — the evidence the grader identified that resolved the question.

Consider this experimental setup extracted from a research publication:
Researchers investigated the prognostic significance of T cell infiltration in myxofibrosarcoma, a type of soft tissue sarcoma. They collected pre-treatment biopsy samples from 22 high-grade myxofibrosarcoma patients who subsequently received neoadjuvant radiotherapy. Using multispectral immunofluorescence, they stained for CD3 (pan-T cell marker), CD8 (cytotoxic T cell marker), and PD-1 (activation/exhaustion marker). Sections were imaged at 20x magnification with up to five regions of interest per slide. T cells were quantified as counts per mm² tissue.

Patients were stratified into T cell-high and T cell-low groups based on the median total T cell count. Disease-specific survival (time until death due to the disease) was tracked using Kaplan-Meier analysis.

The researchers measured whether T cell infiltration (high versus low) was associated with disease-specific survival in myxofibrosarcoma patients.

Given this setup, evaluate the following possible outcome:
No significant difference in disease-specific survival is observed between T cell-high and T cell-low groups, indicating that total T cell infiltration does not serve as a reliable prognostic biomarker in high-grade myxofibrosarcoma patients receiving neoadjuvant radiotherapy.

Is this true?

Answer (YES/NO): YES